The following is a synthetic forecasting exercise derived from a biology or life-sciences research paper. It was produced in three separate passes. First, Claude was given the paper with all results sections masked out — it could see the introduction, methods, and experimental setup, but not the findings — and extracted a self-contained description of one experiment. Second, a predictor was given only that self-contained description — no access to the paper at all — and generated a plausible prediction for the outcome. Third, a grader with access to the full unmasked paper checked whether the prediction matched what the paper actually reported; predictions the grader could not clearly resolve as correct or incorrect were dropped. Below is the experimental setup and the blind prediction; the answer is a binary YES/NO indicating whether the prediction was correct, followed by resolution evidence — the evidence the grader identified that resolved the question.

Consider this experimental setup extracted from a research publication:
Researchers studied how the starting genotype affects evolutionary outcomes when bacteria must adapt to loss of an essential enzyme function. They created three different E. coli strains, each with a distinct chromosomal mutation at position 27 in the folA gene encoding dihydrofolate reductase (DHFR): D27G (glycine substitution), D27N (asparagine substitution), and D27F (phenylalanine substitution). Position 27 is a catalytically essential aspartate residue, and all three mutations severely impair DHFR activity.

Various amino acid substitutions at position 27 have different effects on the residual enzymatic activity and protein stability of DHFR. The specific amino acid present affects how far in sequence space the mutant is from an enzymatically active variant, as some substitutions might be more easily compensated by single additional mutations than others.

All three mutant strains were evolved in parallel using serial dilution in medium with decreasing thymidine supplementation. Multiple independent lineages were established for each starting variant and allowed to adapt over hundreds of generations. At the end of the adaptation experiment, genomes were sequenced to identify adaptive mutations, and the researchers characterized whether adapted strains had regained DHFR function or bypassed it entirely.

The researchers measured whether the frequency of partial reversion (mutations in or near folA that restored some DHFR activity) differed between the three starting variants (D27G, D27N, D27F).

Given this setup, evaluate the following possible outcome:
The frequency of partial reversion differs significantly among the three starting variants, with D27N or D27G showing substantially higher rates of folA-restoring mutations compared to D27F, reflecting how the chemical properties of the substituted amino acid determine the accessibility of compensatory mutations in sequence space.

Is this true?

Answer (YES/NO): NO